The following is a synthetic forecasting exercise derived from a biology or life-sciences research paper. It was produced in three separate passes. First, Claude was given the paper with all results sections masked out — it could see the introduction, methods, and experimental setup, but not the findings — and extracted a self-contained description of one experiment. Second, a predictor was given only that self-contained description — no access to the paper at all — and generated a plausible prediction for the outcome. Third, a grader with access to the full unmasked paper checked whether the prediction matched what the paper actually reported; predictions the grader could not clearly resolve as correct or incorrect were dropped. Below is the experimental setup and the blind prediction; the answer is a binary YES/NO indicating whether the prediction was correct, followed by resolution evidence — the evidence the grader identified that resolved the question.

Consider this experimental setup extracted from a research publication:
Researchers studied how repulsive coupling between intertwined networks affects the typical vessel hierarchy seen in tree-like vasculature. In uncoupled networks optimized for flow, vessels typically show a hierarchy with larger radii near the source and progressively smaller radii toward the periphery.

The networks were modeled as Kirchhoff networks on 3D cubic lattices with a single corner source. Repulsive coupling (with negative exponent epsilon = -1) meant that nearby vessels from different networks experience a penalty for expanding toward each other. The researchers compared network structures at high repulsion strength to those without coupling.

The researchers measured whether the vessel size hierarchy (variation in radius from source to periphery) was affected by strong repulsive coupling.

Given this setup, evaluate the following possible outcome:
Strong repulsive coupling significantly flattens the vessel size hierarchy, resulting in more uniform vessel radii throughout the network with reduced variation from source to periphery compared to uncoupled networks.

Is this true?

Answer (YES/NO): YES